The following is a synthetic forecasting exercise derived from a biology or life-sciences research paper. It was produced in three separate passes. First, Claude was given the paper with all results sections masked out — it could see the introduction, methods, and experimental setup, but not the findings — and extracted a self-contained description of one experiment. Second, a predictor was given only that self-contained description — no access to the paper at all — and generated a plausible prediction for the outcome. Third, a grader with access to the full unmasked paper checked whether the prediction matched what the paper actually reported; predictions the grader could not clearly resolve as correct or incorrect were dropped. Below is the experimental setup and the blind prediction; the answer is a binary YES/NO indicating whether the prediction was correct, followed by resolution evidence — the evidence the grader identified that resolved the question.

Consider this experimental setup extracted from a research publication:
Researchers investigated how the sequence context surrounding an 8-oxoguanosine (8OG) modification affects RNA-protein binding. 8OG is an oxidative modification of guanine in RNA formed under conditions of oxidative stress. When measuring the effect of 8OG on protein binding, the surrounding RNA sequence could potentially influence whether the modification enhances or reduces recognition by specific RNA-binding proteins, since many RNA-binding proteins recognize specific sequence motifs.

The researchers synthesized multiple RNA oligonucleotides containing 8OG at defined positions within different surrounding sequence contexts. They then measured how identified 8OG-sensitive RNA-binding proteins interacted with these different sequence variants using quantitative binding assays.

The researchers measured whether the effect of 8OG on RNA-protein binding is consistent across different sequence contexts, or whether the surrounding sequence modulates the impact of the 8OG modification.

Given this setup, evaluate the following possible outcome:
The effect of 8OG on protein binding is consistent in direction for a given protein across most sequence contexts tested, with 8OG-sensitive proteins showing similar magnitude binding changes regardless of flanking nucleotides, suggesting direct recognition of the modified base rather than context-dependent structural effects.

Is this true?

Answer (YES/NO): NO